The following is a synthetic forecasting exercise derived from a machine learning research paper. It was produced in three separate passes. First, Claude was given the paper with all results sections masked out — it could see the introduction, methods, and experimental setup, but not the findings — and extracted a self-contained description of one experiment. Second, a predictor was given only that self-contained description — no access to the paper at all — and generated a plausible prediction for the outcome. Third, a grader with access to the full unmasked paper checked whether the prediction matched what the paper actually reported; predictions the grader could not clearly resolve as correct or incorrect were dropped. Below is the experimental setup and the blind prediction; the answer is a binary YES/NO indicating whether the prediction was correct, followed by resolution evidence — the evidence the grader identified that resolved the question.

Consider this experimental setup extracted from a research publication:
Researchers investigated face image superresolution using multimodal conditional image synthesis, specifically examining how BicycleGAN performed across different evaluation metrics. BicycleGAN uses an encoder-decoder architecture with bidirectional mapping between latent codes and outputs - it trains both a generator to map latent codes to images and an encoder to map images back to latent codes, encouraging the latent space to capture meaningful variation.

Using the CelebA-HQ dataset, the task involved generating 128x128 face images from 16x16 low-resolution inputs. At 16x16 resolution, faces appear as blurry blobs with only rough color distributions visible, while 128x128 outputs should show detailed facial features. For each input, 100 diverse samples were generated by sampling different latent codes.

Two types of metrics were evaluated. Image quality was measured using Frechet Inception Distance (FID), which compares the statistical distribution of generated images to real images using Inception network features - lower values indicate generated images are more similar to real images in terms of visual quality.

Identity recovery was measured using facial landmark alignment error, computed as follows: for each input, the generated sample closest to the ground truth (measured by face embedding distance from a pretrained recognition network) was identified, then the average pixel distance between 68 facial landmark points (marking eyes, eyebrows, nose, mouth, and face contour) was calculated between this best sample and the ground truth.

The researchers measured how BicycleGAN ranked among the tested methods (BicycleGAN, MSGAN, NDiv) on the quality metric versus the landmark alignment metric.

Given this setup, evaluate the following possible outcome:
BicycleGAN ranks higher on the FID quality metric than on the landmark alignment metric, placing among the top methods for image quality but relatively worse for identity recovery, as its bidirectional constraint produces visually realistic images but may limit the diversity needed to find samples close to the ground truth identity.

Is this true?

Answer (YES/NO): YES